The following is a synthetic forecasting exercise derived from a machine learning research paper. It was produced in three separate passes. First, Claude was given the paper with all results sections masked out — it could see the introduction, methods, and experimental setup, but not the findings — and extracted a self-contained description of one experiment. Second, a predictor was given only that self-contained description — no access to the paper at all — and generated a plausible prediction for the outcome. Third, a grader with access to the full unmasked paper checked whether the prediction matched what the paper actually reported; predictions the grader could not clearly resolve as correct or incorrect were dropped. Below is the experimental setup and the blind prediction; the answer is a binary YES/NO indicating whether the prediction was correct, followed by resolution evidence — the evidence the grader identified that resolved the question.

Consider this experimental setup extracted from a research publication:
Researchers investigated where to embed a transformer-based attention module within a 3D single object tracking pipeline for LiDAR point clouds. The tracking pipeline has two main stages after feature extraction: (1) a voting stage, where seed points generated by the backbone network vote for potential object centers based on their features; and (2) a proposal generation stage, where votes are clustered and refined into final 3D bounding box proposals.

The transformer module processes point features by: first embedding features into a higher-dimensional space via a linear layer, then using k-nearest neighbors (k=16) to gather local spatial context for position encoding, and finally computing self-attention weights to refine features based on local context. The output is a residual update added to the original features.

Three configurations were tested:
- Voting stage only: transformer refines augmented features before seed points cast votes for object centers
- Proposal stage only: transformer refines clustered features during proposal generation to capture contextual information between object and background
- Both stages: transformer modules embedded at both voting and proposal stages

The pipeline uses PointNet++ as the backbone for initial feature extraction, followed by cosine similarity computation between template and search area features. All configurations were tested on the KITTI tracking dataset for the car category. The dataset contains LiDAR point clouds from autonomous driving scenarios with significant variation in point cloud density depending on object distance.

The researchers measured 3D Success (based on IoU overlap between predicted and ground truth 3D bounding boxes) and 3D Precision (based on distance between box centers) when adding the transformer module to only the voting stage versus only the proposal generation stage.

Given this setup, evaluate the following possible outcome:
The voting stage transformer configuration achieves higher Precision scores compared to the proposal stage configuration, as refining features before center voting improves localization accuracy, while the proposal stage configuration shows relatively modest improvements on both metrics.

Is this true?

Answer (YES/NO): NO